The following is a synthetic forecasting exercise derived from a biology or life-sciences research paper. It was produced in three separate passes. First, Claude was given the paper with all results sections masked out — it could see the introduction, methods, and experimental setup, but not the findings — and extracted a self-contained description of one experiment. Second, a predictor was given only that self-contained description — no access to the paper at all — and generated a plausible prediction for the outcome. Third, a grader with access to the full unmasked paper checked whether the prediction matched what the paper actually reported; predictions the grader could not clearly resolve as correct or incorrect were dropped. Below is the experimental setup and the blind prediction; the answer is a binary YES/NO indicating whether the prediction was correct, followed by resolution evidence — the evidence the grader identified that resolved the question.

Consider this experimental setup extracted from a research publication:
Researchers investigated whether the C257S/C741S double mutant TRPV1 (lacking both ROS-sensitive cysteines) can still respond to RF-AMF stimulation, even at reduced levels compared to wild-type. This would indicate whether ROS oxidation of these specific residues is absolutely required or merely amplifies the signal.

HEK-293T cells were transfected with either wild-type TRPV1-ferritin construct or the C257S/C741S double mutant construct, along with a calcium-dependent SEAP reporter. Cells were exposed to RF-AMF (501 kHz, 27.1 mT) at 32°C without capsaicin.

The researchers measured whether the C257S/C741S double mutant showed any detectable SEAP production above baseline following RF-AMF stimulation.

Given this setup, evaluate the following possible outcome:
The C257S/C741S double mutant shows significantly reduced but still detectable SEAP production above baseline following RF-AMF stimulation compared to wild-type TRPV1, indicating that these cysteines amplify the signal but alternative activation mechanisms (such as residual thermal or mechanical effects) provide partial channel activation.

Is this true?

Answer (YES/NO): NO